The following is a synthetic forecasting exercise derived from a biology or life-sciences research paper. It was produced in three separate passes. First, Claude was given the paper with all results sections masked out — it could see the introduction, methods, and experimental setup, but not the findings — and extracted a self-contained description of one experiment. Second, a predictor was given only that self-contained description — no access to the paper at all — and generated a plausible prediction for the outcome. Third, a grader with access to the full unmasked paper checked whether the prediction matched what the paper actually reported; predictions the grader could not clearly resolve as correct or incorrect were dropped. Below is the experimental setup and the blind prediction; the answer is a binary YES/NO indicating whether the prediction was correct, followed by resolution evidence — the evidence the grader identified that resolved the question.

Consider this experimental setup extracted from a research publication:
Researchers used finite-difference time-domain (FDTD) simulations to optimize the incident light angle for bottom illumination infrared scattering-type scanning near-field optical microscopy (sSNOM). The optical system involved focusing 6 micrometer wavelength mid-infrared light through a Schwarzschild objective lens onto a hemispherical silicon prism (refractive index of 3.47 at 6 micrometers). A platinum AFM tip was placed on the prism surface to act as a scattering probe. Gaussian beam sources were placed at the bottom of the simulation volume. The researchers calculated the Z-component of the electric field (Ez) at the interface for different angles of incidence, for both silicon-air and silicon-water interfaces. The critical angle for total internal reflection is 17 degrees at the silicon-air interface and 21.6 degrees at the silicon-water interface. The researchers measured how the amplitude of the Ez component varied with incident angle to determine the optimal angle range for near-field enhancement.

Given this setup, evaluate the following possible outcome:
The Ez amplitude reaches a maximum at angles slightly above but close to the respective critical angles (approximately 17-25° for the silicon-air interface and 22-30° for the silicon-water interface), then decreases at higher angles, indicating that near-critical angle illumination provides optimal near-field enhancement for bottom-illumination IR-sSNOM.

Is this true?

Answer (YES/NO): YES